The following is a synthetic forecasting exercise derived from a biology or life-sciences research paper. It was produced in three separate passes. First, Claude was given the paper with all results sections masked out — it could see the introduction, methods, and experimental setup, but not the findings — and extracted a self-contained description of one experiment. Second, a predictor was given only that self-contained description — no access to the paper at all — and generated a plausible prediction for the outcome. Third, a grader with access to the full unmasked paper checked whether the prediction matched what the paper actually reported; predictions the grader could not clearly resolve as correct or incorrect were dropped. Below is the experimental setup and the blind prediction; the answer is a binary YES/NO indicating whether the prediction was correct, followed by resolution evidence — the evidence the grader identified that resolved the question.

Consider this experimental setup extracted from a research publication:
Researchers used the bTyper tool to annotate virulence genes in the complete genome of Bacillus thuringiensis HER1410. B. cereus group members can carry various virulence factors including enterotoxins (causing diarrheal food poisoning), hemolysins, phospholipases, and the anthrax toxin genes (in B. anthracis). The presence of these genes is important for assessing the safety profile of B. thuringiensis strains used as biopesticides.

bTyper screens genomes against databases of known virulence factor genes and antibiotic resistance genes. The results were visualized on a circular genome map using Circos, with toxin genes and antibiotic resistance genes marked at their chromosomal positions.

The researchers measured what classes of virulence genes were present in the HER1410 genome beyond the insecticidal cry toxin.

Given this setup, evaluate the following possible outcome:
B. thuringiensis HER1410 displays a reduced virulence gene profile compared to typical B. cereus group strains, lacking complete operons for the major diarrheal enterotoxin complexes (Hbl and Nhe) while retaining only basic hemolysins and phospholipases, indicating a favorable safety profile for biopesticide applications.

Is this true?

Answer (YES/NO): NO